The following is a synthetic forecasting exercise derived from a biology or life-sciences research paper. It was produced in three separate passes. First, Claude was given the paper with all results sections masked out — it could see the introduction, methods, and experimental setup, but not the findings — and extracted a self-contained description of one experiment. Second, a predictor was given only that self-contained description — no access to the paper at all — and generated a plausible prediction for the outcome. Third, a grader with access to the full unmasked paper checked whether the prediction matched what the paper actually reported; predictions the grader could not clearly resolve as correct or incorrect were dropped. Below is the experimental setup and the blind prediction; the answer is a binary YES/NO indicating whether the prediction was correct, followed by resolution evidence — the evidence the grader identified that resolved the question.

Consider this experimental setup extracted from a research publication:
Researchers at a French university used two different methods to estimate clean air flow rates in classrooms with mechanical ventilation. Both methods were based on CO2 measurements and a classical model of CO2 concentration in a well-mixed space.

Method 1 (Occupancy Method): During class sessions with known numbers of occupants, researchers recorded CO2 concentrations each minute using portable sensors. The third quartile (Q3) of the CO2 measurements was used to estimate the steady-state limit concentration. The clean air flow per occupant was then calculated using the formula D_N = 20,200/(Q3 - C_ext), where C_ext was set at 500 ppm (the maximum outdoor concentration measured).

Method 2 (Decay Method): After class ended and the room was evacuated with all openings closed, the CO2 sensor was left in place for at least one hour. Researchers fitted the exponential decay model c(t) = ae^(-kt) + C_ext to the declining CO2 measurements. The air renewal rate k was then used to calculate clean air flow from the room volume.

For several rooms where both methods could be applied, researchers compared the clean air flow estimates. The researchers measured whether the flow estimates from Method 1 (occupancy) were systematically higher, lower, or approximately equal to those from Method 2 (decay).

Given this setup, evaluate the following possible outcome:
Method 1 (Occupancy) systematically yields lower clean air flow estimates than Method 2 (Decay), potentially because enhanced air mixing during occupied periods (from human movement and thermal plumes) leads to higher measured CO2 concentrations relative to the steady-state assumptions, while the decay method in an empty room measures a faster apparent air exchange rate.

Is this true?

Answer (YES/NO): NO